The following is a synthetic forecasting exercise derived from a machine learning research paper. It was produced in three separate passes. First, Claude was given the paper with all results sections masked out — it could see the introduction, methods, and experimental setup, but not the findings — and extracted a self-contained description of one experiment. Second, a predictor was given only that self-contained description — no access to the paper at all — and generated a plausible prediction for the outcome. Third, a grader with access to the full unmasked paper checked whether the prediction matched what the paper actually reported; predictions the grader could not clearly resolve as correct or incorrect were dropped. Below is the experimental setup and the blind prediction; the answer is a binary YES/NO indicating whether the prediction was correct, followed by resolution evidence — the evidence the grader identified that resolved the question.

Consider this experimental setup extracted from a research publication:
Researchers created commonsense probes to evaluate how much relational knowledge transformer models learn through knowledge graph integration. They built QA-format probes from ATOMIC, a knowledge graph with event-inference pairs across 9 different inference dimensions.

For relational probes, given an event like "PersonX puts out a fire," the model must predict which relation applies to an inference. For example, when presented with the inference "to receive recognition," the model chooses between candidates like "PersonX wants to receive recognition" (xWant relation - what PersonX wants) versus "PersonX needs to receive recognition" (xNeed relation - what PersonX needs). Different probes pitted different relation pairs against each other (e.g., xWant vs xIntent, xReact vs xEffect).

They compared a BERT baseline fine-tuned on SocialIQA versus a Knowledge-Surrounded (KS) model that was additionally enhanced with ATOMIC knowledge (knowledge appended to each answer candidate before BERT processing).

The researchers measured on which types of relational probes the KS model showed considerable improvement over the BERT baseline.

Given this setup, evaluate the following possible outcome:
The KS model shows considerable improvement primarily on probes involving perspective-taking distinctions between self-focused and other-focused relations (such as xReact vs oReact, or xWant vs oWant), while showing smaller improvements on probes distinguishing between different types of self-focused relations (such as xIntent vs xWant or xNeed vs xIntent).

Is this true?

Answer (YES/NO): NO